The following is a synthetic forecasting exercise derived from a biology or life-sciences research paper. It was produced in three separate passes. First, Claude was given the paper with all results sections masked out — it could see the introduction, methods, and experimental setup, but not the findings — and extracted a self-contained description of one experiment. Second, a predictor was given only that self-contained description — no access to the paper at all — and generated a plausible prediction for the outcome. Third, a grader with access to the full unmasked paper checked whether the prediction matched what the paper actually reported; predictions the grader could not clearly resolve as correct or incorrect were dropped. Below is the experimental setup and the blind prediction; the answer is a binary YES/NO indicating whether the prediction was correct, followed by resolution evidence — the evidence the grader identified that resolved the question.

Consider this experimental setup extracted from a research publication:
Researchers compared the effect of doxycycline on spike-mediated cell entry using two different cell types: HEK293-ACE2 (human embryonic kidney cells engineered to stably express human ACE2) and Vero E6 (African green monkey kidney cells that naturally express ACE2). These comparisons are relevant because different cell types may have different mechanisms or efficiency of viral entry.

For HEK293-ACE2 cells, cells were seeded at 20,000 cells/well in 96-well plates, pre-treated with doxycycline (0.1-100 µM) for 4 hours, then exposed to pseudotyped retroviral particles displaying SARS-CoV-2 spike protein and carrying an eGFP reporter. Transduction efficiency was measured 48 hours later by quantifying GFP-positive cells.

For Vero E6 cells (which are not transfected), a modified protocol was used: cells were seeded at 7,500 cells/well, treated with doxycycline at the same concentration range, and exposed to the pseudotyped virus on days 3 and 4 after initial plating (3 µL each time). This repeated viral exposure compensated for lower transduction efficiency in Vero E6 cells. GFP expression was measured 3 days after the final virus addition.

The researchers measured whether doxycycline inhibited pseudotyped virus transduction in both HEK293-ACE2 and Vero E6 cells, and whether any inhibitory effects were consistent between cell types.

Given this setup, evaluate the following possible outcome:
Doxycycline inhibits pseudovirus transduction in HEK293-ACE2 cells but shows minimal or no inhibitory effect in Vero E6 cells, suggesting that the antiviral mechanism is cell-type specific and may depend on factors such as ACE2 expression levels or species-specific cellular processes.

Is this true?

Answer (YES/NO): NO